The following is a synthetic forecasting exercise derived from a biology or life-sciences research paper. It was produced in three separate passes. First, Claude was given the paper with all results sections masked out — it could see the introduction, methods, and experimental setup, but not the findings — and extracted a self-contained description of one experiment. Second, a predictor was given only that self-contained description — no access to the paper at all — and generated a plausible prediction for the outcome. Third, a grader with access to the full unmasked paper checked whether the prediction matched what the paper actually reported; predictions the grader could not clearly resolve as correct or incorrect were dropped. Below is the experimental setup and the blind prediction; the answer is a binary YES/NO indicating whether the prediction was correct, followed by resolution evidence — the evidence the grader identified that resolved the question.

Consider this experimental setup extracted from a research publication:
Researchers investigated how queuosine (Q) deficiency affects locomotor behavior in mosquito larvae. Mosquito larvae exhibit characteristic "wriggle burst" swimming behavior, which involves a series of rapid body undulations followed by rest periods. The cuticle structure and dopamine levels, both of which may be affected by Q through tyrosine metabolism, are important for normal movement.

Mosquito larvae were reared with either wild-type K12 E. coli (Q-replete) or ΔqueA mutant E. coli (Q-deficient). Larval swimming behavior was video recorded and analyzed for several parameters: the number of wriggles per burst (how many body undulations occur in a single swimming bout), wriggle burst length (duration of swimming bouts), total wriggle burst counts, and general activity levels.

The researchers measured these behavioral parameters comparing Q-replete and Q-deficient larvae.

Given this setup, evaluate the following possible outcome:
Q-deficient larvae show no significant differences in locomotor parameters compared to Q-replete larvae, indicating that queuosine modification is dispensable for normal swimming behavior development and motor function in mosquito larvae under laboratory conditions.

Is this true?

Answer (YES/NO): NO